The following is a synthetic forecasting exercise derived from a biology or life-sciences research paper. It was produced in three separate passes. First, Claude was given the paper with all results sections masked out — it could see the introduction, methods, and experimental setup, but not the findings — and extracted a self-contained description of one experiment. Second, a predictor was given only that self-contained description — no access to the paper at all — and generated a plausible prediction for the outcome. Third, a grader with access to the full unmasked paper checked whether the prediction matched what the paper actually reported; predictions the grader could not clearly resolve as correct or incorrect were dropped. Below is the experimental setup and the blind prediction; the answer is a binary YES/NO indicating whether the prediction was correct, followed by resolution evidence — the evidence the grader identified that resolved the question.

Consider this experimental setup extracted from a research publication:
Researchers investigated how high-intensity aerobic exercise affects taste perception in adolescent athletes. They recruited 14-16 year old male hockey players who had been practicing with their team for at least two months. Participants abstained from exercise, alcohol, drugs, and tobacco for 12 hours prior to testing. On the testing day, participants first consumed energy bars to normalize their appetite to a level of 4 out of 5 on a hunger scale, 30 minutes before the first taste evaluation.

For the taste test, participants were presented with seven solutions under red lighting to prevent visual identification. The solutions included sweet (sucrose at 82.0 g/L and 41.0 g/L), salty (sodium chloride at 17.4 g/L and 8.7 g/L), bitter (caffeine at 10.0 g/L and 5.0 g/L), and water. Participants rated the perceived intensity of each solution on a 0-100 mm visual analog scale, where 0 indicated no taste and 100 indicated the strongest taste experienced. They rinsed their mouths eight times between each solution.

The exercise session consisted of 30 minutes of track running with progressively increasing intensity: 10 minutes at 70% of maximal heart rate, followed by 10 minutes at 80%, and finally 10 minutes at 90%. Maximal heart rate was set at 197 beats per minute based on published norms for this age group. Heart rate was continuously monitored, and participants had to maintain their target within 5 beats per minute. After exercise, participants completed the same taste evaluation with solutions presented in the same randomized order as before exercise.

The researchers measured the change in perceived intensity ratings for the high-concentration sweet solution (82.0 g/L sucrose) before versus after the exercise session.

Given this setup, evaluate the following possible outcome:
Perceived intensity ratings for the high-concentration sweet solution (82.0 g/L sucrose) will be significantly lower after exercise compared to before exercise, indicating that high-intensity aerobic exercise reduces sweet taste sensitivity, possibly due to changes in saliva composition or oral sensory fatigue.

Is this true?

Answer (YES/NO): NO